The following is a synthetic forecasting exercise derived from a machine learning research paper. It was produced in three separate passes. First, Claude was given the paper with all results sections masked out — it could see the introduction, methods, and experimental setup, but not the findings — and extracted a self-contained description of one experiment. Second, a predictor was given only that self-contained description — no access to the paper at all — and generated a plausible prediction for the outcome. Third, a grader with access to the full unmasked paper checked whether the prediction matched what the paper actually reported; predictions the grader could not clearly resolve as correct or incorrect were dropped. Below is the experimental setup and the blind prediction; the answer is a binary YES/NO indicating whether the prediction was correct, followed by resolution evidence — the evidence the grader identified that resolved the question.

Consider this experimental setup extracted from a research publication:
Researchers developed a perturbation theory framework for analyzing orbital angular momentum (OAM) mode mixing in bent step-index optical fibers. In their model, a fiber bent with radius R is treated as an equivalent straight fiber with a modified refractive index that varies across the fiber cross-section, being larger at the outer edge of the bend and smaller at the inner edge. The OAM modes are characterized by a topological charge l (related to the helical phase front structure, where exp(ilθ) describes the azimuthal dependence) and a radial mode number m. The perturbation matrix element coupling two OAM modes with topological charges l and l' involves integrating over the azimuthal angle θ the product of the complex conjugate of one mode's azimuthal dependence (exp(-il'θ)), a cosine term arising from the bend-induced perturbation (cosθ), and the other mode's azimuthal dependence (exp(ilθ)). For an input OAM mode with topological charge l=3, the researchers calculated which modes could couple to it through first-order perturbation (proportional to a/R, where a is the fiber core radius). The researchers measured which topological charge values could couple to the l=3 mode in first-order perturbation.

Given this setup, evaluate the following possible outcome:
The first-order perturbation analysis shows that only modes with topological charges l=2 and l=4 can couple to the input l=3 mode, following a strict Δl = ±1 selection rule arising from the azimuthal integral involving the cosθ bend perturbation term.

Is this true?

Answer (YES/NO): YES